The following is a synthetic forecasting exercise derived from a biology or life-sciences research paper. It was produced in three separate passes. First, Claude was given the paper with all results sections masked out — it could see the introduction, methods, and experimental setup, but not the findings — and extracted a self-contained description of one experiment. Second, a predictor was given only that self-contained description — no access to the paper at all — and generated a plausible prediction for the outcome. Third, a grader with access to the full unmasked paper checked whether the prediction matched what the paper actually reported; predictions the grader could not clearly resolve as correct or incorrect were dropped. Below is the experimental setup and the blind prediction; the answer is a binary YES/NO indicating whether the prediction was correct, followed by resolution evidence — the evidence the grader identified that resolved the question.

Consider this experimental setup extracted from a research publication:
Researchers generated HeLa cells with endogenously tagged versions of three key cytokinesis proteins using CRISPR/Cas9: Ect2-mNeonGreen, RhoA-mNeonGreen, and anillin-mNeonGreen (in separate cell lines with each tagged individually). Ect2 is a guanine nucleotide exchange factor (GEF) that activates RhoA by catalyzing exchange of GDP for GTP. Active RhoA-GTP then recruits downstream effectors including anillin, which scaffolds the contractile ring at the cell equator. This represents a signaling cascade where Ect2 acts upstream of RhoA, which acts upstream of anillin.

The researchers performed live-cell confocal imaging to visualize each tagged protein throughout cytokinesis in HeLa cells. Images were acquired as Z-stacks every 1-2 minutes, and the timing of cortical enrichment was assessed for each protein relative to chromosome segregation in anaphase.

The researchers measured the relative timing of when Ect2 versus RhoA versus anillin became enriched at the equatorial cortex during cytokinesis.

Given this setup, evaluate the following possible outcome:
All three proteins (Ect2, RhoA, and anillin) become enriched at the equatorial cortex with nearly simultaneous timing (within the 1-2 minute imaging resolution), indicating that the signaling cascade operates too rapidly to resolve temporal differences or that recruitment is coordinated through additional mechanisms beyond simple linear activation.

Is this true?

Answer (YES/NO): NO